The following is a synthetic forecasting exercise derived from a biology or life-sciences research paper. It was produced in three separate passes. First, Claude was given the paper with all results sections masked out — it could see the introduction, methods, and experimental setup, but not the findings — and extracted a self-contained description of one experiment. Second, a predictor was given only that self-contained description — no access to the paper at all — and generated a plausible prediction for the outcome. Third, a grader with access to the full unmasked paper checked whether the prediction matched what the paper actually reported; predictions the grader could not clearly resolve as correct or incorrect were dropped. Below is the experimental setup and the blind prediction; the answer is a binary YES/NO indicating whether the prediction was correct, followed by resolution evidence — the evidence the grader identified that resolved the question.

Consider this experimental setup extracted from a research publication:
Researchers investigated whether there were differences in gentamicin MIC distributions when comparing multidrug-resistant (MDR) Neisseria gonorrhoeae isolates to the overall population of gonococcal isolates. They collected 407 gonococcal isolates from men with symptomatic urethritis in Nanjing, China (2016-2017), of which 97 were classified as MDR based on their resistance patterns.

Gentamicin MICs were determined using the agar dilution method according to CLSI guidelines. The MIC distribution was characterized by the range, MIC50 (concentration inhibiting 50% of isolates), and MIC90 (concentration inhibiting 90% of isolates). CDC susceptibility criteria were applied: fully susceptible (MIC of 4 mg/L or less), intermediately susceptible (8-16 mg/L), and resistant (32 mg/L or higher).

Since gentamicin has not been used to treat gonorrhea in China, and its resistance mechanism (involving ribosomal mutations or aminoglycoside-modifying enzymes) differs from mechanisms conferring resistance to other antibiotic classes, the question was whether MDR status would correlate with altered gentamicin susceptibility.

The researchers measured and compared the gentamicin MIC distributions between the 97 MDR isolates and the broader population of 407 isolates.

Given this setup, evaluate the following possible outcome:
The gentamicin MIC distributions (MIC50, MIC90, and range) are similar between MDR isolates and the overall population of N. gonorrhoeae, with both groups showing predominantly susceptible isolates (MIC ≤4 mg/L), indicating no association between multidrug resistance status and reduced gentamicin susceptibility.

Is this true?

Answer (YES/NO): NO